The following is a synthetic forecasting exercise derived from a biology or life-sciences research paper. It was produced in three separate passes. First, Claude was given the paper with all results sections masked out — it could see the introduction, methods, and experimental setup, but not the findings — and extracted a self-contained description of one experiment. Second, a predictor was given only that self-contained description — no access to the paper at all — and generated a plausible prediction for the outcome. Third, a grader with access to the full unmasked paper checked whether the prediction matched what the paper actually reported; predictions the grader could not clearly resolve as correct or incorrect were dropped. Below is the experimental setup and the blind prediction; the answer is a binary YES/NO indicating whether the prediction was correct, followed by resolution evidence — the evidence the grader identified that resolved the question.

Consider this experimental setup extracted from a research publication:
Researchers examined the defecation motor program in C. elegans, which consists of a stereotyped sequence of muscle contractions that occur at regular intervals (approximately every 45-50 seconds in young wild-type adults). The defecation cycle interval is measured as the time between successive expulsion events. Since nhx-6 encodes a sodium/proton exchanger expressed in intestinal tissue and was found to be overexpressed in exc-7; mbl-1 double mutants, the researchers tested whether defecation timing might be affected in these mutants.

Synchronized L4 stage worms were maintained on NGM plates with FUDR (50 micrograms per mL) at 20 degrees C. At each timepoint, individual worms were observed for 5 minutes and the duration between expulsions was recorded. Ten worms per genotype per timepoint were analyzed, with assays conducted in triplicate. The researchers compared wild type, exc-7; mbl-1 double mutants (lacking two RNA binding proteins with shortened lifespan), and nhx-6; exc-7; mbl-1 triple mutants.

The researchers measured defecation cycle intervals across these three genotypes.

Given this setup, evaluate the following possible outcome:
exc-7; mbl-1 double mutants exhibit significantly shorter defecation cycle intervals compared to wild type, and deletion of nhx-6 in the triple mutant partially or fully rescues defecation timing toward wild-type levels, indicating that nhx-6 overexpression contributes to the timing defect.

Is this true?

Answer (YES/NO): NO